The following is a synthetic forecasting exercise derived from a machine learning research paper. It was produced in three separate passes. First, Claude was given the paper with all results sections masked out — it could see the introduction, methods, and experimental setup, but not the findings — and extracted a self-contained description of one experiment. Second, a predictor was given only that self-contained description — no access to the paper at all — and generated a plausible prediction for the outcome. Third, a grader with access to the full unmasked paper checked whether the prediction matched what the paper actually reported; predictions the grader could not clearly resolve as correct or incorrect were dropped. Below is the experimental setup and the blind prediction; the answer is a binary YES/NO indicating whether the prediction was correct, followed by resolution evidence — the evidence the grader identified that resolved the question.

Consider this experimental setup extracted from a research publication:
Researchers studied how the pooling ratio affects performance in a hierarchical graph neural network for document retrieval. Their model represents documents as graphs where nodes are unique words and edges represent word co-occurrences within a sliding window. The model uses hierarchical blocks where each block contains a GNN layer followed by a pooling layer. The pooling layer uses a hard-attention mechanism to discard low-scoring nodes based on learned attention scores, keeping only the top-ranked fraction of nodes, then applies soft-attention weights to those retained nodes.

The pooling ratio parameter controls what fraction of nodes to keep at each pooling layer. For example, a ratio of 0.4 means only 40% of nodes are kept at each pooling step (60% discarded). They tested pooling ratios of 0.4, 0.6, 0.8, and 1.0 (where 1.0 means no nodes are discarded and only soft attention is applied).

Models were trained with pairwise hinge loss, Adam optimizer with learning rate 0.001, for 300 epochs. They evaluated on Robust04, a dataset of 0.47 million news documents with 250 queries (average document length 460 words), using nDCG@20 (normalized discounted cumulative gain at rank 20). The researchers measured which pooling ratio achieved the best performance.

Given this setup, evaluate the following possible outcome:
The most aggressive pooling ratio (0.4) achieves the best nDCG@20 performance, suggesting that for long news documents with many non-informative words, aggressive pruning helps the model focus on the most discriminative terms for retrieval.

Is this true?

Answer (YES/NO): NO